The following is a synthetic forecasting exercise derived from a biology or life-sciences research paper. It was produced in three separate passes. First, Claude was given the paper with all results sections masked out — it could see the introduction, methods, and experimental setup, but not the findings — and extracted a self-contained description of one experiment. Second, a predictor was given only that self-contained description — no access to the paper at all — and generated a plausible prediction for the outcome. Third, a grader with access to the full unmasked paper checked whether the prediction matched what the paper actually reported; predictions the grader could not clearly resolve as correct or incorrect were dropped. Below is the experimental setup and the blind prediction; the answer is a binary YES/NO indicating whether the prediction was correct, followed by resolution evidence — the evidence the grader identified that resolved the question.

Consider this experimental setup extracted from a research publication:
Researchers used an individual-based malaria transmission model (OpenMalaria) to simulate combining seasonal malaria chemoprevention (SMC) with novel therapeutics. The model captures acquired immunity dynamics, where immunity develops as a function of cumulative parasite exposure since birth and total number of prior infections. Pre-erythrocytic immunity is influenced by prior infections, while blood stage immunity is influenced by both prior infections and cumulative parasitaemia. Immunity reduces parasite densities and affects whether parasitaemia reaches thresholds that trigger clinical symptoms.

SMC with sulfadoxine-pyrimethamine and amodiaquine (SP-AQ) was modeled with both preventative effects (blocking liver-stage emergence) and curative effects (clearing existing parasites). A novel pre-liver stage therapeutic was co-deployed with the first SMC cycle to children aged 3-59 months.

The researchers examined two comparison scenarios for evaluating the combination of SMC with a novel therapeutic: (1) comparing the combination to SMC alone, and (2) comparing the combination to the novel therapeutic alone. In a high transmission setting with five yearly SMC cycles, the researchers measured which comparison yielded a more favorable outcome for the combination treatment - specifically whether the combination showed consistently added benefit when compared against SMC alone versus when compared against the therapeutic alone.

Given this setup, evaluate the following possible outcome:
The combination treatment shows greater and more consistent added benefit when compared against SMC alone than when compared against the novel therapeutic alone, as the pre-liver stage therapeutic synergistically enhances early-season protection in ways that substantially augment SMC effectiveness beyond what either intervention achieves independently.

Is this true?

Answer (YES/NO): NO